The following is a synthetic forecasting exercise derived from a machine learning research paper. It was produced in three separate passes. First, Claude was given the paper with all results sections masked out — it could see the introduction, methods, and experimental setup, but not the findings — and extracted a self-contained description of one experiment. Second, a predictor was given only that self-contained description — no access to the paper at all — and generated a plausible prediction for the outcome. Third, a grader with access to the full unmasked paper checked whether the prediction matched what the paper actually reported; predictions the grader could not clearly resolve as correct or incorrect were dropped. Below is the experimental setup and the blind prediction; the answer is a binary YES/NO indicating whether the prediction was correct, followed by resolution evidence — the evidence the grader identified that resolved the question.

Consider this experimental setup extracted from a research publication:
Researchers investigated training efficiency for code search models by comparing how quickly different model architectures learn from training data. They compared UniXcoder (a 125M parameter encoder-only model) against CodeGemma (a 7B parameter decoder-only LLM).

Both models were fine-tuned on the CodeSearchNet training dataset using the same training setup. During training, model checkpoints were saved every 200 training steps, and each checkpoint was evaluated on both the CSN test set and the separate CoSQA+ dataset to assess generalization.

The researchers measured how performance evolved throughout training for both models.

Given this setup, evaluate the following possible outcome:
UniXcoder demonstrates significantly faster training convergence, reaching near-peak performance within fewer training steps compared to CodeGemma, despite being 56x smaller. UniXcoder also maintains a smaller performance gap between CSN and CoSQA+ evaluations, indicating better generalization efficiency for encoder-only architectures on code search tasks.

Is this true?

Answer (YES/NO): NO